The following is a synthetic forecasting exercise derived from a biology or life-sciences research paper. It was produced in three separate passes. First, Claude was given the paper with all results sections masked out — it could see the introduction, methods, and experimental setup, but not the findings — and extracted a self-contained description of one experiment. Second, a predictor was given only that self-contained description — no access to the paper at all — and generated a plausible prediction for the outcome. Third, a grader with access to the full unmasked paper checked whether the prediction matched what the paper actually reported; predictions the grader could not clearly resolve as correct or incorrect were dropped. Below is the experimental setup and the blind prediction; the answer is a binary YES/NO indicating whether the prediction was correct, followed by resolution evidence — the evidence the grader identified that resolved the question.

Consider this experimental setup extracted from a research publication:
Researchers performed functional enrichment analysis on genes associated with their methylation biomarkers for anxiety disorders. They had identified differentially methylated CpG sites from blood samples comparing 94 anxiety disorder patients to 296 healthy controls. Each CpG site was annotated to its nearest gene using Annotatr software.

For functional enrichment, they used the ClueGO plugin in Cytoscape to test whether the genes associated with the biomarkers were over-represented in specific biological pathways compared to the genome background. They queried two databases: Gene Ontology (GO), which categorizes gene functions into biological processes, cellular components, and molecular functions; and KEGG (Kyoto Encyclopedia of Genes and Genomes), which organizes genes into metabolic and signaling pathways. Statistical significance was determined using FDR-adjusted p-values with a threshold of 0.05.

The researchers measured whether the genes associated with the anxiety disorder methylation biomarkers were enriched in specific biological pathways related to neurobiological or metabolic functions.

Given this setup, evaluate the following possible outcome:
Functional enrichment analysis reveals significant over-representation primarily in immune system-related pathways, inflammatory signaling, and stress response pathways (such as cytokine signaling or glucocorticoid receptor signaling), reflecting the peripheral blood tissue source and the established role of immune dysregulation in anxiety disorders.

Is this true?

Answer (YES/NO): NO